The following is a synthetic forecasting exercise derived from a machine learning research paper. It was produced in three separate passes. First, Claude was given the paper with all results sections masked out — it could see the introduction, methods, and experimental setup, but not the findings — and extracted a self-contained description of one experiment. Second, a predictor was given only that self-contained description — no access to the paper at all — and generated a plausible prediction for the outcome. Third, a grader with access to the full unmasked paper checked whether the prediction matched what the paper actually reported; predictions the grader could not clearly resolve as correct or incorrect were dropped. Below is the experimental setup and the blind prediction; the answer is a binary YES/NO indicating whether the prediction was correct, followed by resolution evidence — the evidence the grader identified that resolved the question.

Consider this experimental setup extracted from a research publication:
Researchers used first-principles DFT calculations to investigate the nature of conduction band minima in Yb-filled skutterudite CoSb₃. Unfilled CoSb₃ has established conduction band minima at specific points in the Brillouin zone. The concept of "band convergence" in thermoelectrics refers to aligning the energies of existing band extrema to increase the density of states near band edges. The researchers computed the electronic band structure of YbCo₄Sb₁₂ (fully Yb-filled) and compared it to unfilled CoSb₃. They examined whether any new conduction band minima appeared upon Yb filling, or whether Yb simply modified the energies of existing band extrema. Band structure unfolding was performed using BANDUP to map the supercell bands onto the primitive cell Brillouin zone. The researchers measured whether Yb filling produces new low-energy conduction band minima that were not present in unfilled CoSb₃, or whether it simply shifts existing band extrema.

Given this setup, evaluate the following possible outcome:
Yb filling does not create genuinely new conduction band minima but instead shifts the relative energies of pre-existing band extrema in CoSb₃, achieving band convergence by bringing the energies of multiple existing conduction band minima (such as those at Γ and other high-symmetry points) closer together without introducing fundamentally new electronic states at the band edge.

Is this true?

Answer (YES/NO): NO